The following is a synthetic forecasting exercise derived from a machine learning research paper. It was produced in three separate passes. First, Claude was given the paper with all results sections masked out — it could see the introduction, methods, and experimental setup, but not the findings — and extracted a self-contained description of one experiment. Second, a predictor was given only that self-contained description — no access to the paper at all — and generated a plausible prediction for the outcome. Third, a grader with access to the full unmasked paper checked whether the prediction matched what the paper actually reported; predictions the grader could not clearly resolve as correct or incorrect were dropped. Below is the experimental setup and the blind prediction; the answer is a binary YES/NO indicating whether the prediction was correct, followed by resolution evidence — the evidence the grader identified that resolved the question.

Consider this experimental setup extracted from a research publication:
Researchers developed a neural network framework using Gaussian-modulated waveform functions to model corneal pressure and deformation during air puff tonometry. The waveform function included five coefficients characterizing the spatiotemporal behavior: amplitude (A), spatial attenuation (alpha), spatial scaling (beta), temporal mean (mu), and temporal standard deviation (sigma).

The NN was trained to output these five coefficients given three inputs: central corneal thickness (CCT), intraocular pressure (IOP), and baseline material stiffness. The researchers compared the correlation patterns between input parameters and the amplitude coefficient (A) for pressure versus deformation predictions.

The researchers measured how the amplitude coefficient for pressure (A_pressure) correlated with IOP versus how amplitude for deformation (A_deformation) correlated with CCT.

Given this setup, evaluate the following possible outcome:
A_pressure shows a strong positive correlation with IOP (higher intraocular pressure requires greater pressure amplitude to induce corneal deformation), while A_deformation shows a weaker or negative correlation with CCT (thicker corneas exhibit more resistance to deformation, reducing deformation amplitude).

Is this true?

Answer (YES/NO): YES